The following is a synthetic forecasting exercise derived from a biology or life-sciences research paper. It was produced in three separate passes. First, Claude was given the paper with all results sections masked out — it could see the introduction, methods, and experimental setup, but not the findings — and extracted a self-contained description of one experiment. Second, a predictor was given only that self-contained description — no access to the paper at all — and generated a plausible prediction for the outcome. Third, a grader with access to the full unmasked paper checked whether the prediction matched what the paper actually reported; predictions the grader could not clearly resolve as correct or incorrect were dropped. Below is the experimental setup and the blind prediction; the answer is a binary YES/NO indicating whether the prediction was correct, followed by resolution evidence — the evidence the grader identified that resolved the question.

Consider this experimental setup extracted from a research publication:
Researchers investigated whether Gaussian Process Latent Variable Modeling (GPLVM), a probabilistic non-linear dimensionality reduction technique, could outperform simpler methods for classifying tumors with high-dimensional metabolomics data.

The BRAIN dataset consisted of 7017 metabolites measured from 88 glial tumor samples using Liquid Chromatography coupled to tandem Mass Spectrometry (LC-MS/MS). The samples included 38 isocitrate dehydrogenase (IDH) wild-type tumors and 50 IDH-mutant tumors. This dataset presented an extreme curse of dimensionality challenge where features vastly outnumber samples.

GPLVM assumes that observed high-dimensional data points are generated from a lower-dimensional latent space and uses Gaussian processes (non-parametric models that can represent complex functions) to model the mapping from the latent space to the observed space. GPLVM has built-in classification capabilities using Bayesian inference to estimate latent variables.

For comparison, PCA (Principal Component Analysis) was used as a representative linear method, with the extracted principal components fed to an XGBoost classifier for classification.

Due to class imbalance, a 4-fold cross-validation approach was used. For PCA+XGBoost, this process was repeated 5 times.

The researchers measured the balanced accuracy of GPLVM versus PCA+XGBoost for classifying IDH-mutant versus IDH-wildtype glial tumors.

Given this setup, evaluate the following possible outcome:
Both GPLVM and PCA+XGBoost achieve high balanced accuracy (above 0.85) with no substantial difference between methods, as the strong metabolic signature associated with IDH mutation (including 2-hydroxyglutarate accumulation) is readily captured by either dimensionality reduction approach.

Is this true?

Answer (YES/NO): NO